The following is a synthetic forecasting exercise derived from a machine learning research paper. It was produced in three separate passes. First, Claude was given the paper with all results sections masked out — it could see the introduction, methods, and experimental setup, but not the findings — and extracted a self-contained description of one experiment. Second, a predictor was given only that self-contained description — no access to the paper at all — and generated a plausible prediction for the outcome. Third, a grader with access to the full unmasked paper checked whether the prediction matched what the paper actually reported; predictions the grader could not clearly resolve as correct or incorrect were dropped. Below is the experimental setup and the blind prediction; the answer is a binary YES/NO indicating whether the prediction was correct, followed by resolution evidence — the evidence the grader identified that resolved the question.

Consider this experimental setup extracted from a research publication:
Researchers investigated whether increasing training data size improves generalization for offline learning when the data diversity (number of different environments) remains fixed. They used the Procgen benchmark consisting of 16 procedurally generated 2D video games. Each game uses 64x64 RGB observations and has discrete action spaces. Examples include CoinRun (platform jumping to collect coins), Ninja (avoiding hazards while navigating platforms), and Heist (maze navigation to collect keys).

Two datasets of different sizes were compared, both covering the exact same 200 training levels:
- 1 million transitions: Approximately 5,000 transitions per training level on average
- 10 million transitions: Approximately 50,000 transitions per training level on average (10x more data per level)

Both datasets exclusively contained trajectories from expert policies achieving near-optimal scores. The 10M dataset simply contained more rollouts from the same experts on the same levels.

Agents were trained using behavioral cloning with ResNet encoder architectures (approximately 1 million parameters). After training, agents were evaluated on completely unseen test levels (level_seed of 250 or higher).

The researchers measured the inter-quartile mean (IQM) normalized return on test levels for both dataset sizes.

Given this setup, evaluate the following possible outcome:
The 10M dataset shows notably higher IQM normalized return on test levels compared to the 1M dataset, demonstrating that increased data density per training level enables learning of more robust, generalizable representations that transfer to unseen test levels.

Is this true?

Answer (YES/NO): NO